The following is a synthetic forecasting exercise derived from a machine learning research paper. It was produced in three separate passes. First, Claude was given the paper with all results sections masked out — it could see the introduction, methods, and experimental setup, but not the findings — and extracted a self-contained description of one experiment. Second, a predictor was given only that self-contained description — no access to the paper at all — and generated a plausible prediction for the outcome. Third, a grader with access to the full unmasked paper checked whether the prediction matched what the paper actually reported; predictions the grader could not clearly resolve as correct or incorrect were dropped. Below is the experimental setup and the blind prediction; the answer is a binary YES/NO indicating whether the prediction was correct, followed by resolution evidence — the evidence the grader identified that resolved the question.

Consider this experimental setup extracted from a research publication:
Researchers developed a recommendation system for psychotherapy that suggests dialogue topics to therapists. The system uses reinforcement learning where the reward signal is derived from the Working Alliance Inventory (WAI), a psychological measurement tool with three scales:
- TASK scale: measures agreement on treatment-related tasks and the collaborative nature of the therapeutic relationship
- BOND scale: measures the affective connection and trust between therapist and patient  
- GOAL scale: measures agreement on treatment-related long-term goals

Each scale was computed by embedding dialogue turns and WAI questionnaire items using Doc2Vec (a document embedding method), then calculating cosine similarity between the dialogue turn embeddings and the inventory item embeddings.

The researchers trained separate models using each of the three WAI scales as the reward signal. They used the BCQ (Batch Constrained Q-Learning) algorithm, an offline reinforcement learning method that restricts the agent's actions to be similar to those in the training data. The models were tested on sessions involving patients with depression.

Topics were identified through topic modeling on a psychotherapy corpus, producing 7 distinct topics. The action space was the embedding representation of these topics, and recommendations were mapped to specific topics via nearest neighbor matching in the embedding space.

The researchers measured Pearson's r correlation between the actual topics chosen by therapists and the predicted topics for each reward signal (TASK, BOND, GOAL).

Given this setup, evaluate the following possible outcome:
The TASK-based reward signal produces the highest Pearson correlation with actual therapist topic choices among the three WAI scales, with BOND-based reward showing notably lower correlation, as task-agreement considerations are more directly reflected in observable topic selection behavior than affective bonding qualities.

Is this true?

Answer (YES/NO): YES